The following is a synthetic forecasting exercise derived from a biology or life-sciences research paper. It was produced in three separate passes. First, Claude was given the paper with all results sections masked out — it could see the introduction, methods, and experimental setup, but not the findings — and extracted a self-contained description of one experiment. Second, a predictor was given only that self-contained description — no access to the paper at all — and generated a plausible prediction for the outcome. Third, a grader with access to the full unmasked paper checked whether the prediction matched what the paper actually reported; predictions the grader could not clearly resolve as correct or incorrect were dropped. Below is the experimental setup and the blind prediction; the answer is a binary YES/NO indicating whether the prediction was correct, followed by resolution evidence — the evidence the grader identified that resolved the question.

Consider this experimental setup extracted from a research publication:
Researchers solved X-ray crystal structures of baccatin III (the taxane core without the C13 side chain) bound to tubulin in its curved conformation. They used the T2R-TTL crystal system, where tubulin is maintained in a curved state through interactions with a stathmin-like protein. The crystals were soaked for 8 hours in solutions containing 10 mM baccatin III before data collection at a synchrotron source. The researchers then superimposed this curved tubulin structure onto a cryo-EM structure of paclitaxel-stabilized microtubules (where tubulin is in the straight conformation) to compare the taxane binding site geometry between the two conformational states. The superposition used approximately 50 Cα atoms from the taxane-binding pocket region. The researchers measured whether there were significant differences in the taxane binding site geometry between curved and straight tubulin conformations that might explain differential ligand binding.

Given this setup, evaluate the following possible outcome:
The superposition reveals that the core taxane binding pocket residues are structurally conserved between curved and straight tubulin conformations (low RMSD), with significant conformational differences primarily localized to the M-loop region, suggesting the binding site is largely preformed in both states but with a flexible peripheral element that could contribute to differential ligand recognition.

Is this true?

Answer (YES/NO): YES